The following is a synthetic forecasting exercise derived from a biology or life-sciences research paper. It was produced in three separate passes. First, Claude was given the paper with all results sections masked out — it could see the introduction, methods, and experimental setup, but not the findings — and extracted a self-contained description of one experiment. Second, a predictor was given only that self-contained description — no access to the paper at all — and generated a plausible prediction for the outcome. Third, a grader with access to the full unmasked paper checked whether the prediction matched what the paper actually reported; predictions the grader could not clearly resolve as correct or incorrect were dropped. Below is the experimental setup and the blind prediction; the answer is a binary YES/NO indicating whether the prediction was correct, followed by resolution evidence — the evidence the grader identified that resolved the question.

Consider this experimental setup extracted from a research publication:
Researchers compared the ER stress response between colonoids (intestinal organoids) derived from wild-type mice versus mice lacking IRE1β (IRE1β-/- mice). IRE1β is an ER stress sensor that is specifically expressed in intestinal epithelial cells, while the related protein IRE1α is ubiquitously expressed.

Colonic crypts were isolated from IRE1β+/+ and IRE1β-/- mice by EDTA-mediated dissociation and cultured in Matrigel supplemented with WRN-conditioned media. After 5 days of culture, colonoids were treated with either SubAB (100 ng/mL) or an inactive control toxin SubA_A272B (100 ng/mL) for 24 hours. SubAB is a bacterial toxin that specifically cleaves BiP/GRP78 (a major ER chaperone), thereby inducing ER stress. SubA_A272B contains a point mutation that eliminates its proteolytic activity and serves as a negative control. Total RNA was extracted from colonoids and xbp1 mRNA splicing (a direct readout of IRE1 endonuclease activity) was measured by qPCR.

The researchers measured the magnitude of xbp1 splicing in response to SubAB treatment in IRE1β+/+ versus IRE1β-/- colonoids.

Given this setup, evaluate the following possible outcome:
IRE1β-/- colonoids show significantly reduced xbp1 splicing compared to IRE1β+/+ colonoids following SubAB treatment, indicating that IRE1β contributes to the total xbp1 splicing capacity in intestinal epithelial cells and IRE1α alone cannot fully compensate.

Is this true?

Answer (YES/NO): NO